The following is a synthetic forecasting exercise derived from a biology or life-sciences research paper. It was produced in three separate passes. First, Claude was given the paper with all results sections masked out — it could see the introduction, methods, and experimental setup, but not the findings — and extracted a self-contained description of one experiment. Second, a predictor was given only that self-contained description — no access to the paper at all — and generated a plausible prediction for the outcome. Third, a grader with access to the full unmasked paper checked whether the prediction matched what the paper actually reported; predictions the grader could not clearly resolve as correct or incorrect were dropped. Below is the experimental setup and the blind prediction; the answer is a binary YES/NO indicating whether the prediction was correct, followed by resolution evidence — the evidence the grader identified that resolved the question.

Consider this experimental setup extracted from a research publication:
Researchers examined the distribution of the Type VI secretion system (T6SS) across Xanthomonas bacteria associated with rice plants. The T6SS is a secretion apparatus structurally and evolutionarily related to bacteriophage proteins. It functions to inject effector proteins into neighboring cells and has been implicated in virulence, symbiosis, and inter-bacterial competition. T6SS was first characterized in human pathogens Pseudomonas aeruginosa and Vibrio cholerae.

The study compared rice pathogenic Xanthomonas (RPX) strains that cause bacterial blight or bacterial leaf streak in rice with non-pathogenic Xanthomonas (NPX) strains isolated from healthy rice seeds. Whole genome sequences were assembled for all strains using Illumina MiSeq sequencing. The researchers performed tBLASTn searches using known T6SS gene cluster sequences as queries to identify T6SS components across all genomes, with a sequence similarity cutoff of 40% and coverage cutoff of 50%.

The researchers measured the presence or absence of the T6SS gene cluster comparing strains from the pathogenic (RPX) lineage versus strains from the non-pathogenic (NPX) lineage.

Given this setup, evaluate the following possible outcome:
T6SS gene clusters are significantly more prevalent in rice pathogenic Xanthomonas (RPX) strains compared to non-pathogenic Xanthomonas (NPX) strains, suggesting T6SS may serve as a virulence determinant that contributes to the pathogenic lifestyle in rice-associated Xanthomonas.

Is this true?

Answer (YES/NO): YES